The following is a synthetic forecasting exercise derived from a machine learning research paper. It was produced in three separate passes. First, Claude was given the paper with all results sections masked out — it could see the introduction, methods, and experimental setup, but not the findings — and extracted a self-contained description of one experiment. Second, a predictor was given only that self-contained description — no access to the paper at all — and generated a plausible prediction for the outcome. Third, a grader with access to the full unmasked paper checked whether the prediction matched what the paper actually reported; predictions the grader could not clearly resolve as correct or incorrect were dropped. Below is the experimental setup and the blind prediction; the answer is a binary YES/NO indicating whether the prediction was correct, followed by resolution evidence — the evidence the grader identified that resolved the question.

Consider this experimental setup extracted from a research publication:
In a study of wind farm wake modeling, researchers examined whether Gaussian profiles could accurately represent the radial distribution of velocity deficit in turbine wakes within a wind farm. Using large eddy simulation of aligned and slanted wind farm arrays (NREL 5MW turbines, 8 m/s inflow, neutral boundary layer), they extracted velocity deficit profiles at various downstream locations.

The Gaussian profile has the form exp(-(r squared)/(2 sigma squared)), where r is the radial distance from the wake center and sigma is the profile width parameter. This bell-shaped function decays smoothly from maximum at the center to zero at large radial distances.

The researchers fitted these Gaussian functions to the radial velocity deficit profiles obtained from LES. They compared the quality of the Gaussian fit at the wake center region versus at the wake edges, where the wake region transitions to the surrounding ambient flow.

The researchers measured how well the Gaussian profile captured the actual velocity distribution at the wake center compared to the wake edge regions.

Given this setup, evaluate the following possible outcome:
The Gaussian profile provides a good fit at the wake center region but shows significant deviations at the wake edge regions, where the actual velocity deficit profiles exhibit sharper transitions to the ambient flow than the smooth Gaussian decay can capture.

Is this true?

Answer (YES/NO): NO